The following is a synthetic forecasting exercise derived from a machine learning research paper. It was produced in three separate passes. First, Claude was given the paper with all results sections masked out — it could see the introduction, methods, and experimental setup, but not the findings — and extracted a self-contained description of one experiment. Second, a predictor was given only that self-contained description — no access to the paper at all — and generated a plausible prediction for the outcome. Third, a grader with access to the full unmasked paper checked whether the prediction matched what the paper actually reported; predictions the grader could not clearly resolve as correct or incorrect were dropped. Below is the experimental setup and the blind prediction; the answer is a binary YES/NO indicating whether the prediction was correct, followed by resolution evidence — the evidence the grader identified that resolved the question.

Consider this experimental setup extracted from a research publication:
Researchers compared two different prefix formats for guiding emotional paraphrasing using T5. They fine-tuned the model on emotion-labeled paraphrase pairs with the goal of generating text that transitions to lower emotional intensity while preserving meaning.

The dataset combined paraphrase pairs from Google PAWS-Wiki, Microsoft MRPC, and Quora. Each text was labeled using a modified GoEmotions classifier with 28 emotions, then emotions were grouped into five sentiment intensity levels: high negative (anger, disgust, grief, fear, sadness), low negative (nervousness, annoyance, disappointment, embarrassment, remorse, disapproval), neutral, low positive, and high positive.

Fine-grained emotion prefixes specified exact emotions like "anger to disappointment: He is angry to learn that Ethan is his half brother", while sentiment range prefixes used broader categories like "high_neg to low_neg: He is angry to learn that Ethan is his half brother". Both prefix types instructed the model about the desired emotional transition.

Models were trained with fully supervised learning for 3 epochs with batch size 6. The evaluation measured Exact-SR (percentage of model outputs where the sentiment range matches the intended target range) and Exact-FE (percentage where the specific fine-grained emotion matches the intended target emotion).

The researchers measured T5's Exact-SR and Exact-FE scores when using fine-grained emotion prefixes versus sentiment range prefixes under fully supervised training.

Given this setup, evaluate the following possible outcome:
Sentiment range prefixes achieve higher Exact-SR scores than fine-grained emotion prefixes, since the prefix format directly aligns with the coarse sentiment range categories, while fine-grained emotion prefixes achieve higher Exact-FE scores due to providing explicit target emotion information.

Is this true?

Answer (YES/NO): NO